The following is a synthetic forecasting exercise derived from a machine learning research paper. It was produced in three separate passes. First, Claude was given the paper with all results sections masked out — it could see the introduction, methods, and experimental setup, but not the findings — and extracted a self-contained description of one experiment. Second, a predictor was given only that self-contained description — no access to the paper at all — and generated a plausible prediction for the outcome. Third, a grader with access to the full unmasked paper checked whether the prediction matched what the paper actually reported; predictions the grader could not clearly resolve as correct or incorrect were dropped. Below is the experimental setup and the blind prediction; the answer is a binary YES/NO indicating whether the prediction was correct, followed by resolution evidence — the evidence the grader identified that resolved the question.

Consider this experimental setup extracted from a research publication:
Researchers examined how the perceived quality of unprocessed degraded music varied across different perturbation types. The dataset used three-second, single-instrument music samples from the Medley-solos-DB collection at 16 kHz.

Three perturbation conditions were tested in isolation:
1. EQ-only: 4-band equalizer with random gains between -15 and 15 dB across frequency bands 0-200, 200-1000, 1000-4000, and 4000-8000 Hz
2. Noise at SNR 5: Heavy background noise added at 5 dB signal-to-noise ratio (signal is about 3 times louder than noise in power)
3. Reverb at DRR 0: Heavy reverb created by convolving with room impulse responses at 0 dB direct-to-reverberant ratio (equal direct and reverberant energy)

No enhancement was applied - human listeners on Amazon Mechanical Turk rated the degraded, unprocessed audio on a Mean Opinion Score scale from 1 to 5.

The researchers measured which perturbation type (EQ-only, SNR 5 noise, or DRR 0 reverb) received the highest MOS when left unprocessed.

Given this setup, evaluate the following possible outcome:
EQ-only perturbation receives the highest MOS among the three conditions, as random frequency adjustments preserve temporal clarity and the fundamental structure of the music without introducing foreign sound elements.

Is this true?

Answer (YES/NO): NO